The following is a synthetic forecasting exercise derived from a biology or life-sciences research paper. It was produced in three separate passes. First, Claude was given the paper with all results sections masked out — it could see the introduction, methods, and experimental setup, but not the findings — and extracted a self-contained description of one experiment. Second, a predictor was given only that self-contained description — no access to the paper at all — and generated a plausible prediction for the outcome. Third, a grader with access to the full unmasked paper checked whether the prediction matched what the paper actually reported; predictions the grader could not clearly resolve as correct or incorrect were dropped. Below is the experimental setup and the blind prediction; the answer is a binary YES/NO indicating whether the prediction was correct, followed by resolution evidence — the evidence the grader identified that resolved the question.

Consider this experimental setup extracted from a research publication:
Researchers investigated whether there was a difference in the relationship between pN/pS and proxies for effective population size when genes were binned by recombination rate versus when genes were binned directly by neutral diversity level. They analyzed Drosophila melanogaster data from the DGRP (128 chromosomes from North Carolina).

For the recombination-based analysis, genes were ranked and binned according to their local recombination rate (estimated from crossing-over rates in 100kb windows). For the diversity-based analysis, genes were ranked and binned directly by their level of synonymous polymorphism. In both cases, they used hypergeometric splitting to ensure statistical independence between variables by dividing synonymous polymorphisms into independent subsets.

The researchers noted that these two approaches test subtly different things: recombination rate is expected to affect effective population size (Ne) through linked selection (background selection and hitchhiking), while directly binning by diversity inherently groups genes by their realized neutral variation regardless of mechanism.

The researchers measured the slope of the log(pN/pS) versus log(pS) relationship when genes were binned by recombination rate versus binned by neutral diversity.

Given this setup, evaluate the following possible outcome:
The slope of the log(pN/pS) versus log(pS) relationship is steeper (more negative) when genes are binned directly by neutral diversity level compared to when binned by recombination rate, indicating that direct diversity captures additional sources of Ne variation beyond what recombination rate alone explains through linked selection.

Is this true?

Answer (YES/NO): NO